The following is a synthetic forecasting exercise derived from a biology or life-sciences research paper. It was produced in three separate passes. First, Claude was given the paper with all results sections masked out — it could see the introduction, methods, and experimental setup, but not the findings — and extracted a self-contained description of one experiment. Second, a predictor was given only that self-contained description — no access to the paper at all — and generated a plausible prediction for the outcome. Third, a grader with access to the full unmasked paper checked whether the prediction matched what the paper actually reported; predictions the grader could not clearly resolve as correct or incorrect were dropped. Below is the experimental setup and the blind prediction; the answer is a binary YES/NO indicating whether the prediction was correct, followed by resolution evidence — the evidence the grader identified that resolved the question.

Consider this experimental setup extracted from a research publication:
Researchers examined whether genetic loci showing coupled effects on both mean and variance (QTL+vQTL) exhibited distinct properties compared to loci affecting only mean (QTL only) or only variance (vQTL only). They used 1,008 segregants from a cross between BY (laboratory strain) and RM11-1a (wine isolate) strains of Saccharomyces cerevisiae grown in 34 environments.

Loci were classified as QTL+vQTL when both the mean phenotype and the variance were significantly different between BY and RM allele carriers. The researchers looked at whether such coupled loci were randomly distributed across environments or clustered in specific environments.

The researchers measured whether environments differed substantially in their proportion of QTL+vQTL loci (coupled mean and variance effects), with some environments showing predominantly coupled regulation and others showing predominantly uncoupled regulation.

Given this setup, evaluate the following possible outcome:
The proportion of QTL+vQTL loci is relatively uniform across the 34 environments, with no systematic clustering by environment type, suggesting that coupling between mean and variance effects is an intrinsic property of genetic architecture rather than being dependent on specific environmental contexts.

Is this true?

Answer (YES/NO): NO